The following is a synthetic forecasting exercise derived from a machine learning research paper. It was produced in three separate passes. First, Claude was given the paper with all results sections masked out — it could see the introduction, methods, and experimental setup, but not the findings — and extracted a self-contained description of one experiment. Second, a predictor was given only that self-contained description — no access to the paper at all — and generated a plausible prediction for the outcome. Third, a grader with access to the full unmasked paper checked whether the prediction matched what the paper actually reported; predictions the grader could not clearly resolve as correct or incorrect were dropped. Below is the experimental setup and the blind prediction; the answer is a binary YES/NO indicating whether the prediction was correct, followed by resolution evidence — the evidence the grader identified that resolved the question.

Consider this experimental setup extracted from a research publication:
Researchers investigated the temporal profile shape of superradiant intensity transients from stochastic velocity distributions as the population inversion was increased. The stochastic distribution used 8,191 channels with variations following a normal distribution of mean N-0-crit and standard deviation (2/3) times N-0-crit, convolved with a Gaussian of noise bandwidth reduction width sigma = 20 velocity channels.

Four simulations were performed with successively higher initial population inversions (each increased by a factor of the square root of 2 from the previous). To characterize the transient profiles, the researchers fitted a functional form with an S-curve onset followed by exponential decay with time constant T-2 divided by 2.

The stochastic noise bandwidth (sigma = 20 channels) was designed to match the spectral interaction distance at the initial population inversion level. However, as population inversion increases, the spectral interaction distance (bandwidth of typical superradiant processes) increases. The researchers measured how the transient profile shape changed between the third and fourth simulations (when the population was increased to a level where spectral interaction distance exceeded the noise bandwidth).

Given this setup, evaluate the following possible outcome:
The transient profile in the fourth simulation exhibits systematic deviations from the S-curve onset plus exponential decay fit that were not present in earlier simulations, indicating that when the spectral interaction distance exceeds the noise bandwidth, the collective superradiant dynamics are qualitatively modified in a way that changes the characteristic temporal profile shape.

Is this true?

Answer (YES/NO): NO